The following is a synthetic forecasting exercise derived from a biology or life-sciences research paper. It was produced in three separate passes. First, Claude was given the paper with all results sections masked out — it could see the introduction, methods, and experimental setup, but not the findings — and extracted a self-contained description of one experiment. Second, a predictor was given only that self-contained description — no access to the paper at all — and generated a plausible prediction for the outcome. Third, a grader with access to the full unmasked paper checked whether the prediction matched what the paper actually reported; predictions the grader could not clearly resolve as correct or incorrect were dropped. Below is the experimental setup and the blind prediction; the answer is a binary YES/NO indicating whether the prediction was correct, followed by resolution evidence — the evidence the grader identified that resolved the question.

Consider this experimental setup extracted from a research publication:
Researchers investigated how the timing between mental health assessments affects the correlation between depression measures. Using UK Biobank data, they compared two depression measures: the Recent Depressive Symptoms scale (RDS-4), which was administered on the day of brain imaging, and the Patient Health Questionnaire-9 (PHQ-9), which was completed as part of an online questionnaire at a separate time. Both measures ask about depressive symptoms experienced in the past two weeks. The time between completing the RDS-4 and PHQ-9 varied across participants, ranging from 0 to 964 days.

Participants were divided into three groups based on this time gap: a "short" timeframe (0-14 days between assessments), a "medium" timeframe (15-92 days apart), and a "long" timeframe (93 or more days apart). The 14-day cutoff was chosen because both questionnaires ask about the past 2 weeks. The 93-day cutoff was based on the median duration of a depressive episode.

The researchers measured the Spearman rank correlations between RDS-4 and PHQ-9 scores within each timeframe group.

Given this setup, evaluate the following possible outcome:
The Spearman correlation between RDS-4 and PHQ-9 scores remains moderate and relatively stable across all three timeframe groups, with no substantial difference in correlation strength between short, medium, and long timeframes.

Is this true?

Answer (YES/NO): NO